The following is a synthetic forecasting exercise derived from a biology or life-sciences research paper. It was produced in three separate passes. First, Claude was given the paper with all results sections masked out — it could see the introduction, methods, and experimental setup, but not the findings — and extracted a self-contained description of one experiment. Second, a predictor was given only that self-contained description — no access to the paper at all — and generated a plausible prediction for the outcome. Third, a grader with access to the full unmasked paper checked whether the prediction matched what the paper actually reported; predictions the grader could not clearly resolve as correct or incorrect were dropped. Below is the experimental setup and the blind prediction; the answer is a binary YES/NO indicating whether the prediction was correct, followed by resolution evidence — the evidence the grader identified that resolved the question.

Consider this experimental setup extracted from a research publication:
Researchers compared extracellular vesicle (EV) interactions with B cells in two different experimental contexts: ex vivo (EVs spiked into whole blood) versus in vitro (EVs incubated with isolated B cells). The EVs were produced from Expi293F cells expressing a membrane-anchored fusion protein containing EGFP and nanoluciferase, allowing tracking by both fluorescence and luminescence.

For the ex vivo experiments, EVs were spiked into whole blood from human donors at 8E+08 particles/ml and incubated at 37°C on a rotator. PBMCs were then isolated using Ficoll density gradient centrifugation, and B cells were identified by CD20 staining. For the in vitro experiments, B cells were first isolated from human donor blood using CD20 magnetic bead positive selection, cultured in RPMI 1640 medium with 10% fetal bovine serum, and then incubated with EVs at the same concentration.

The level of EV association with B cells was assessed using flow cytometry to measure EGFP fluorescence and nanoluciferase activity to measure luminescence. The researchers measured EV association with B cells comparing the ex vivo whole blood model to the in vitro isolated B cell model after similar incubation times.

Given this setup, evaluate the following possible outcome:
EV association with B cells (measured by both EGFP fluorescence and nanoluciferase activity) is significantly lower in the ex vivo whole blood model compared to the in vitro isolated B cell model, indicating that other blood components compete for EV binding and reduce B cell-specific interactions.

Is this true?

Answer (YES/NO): NO